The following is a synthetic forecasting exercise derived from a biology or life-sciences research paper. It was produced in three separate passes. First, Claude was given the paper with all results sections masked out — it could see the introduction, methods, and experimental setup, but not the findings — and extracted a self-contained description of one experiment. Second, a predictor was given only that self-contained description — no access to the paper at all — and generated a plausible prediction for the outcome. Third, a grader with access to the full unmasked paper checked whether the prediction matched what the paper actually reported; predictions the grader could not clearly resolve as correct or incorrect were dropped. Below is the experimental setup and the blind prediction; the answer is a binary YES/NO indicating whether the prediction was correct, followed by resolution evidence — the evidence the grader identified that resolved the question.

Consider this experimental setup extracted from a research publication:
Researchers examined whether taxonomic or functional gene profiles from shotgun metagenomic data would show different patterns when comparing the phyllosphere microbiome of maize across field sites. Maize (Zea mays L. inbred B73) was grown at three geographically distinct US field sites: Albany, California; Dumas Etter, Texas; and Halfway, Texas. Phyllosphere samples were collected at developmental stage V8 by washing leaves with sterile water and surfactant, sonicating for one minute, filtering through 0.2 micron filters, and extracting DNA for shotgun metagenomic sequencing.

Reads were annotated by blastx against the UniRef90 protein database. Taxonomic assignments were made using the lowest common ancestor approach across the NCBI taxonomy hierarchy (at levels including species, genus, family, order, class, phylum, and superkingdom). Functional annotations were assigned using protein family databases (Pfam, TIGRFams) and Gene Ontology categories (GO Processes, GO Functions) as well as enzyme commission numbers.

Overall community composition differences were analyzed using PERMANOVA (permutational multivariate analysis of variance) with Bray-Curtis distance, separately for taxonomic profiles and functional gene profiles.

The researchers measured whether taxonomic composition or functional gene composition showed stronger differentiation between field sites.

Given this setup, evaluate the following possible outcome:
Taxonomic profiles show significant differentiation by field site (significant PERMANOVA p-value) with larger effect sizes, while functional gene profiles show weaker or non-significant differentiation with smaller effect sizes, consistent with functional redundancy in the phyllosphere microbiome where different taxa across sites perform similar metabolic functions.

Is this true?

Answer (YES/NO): NO